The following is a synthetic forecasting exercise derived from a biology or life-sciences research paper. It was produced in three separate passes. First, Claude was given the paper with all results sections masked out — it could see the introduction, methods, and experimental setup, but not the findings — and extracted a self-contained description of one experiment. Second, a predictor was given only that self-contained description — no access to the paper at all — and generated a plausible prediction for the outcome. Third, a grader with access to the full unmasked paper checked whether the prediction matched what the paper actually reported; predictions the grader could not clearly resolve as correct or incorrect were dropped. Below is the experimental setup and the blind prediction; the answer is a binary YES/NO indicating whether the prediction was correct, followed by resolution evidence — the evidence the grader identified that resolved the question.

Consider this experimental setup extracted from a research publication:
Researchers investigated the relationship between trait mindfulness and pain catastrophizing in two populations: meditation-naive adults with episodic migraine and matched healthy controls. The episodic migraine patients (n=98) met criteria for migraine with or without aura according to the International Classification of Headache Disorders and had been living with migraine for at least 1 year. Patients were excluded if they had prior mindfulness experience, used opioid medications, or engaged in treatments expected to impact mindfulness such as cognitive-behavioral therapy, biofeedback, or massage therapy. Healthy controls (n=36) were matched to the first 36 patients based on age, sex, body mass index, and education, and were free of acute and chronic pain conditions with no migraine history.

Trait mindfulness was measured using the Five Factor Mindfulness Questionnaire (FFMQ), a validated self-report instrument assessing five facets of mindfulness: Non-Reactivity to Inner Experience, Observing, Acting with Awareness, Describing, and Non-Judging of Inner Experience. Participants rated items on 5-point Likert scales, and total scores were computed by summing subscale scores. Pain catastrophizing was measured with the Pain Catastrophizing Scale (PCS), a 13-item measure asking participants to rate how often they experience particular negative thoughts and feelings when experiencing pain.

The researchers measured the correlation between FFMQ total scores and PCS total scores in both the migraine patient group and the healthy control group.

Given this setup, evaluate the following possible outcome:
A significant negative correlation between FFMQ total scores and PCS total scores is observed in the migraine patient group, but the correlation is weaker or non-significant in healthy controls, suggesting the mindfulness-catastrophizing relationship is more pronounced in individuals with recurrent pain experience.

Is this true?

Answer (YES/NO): NO